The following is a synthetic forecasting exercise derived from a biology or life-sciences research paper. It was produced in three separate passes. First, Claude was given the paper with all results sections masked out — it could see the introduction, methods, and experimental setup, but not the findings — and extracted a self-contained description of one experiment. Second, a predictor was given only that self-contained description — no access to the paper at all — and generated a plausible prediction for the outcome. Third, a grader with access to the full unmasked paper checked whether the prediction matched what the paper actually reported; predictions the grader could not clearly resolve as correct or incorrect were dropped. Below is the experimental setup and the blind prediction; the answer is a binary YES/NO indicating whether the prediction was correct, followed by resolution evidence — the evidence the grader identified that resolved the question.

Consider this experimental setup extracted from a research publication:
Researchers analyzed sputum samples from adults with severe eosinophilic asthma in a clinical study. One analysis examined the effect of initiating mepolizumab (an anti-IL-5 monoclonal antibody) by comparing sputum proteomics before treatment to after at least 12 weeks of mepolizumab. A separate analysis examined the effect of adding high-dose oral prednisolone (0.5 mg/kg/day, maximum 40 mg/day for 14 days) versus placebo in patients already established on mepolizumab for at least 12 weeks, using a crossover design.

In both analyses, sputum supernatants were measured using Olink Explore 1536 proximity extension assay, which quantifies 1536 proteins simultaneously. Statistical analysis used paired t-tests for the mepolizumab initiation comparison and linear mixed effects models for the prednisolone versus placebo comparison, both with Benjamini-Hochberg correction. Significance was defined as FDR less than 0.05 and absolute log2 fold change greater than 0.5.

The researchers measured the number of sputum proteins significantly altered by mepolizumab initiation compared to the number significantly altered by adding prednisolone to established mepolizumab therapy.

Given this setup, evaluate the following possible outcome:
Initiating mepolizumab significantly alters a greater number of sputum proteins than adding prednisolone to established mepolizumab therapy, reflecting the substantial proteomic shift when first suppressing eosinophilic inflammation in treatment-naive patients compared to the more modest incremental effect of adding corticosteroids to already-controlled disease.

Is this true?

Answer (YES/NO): NO